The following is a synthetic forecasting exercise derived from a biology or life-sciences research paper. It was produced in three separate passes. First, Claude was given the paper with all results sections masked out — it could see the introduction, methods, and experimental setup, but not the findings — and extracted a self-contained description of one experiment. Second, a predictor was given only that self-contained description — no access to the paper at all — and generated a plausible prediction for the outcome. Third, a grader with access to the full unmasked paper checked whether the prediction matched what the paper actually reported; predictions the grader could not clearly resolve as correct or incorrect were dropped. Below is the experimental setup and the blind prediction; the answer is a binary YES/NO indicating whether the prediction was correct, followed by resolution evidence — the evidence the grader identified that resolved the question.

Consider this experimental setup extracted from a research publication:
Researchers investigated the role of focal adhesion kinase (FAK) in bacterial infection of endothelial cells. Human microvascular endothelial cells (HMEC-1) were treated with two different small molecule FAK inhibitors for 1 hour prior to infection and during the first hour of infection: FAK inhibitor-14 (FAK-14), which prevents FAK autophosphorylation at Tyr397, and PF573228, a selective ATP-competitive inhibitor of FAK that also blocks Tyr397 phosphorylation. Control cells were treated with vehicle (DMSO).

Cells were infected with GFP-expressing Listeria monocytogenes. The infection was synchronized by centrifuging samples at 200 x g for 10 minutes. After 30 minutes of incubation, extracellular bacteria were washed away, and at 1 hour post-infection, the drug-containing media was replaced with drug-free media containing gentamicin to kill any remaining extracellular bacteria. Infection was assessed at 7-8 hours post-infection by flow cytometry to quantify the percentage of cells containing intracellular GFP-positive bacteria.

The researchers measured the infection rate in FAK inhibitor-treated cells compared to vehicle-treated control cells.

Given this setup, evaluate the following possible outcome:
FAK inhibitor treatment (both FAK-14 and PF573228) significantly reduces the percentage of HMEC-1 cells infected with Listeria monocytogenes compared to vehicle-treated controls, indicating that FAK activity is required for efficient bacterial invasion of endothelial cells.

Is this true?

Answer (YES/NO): YES